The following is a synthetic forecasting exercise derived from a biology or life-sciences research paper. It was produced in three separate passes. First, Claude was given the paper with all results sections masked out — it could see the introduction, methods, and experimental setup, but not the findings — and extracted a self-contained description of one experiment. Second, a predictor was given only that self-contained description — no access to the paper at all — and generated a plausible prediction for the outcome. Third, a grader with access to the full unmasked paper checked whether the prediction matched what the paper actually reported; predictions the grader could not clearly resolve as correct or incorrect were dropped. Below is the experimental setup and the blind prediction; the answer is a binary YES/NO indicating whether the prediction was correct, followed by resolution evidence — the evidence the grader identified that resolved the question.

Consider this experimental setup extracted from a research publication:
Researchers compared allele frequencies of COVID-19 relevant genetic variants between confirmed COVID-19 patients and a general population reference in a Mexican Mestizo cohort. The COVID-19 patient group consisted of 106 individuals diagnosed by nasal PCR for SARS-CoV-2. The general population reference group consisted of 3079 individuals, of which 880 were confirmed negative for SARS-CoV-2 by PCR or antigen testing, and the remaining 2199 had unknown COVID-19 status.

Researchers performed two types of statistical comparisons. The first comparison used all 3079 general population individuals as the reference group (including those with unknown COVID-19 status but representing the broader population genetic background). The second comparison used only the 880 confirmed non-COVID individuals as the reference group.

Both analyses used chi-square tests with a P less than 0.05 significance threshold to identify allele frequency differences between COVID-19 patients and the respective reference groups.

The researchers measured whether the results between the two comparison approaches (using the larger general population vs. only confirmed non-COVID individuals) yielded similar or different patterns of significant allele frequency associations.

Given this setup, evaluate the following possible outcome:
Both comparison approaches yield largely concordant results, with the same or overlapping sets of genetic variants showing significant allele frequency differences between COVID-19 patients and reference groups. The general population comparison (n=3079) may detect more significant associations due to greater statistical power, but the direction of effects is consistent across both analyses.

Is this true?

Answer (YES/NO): YES